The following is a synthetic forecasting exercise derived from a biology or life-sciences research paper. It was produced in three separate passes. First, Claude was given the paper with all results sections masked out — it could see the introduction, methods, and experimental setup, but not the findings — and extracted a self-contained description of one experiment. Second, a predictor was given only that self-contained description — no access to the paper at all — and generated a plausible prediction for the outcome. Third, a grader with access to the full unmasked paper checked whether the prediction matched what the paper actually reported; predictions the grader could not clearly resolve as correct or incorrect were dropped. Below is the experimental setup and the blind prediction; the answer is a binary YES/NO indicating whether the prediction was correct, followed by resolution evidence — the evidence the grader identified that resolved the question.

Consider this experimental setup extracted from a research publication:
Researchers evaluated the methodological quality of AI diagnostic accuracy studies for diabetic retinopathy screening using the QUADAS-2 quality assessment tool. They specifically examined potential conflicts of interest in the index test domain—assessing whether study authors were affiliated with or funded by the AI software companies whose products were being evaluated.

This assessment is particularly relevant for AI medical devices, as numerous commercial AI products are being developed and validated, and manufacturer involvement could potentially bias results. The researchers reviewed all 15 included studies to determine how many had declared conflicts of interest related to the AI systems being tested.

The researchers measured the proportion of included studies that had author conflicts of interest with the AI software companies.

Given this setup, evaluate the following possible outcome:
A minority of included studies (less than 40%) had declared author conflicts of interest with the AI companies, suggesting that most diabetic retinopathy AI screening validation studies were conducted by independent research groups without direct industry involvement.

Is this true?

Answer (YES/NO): NO